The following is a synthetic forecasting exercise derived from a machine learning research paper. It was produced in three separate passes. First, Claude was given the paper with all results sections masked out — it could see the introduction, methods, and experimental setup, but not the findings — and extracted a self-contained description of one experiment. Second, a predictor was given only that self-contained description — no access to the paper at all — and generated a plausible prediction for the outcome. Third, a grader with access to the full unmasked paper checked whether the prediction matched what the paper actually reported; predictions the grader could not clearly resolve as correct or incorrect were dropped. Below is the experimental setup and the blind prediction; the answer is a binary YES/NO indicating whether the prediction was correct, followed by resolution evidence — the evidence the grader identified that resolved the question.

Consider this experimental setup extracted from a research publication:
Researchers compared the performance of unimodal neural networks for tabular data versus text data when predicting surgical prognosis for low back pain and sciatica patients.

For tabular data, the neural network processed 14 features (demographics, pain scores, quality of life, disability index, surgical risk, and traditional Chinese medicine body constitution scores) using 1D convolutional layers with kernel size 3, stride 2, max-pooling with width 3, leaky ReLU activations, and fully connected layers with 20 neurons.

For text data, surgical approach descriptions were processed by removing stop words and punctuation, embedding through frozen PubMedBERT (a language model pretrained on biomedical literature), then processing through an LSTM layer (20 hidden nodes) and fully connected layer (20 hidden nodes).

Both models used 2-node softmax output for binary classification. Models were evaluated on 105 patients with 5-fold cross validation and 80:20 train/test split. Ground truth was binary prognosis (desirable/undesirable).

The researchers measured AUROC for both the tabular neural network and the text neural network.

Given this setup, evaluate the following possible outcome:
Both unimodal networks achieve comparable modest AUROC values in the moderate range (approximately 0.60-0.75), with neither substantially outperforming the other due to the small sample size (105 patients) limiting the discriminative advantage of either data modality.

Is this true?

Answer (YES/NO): NO